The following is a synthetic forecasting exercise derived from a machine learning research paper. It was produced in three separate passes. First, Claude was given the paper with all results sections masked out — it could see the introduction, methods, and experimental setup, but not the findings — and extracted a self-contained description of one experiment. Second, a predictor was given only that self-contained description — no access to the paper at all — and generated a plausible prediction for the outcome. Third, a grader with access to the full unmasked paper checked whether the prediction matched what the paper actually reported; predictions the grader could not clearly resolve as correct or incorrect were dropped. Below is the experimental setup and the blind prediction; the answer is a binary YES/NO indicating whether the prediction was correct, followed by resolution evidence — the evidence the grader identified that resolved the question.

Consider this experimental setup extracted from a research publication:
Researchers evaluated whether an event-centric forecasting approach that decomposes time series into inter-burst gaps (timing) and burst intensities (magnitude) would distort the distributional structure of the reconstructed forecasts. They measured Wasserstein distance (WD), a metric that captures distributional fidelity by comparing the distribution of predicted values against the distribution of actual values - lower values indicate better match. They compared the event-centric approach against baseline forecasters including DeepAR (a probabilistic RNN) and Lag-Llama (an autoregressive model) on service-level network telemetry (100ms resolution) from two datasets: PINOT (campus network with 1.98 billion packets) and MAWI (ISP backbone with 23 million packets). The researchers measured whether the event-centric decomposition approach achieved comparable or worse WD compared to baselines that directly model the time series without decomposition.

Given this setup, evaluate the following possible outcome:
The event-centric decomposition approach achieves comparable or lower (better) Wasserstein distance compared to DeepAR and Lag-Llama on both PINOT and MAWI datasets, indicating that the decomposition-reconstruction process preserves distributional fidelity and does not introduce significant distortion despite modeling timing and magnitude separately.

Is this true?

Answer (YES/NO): YES